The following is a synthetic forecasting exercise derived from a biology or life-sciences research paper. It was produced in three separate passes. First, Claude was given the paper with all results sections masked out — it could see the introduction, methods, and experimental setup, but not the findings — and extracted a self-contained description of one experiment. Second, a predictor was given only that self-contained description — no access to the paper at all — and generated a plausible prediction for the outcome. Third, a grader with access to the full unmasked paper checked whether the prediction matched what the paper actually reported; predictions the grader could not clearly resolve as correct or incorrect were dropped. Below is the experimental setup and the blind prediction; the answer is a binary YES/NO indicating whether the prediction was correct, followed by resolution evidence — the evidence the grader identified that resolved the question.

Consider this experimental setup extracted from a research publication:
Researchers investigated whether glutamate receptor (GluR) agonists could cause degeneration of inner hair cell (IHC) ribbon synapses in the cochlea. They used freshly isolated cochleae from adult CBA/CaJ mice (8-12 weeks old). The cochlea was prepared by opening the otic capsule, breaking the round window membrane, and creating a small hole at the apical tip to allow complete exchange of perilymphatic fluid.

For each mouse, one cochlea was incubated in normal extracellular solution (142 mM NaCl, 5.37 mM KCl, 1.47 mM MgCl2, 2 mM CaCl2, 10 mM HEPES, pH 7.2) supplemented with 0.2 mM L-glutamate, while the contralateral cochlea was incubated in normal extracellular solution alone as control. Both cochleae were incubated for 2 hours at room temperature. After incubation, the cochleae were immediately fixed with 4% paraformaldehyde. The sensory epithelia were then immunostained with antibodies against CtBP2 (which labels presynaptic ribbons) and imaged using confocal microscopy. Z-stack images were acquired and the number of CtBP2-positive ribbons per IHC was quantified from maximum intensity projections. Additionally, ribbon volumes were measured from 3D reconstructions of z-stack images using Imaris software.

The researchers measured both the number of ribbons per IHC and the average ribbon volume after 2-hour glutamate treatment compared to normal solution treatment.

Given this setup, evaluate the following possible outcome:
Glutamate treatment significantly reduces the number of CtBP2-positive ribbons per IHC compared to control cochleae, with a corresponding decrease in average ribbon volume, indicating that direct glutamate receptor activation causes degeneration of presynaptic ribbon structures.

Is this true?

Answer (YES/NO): NO